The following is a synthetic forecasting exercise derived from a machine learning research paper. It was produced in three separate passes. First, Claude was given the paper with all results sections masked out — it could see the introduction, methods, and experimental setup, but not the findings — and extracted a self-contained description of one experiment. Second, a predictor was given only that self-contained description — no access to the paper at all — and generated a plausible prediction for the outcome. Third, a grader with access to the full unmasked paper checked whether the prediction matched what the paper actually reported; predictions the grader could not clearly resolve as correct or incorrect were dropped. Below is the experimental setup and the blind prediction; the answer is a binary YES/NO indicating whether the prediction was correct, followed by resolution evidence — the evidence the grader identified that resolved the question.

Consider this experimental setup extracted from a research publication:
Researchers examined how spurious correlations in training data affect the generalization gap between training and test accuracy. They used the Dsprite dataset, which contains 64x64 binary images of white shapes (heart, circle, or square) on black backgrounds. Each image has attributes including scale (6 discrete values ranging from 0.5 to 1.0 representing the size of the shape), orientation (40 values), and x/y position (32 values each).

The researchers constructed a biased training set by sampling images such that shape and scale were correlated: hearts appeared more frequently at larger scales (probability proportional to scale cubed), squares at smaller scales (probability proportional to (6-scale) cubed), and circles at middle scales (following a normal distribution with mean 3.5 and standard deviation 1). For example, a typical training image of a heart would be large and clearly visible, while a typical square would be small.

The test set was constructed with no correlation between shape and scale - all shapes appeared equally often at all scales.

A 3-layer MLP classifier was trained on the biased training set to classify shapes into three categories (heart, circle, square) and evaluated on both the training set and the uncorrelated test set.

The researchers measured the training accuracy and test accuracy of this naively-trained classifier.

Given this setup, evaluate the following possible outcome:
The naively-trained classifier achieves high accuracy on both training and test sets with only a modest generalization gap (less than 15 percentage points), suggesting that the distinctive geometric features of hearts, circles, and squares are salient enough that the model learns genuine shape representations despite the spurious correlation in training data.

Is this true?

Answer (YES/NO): YES